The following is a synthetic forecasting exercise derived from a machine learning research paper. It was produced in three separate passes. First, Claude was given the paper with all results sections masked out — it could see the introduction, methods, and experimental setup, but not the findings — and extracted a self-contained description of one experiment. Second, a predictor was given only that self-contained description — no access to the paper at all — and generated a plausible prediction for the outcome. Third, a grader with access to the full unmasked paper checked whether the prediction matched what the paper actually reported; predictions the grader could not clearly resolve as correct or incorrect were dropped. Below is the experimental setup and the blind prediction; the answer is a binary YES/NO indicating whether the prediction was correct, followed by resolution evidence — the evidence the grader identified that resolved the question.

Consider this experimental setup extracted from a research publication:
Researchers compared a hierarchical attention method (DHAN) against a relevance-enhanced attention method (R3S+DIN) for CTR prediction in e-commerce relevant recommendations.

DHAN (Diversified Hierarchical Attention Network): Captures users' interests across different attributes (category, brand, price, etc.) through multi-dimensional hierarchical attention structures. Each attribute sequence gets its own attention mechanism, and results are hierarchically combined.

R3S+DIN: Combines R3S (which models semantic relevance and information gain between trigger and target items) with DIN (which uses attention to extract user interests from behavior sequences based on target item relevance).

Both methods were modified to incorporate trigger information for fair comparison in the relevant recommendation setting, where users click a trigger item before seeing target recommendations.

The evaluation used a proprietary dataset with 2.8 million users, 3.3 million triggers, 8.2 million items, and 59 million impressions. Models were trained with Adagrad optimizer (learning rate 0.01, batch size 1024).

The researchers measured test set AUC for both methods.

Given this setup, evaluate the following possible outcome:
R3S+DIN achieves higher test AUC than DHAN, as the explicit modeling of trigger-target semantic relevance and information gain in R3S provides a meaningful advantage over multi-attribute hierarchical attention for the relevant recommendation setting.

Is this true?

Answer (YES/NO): YES